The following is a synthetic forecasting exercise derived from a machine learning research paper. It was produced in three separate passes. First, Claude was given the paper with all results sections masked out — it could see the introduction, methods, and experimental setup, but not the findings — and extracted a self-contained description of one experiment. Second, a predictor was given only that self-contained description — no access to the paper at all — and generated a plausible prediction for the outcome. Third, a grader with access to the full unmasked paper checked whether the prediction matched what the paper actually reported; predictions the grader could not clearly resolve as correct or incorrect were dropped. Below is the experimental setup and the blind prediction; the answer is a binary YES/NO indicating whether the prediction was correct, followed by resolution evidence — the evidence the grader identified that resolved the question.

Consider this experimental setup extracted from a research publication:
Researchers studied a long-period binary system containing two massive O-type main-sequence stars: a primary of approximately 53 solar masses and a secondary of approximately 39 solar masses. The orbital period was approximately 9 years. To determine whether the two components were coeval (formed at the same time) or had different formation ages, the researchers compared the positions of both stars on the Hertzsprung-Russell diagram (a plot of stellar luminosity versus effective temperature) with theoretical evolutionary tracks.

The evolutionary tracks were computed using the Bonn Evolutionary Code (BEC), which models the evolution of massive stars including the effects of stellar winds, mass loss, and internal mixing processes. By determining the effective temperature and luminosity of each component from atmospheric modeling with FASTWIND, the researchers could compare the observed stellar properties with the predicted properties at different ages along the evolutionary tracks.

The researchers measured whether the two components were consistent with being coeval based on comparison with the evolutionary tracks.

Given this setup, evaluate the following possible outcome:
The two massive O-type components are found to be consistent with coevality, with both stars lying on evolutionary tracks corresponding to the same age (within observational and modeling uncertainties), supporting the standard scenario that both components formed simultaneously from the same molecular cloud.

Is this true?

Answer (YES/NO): YES